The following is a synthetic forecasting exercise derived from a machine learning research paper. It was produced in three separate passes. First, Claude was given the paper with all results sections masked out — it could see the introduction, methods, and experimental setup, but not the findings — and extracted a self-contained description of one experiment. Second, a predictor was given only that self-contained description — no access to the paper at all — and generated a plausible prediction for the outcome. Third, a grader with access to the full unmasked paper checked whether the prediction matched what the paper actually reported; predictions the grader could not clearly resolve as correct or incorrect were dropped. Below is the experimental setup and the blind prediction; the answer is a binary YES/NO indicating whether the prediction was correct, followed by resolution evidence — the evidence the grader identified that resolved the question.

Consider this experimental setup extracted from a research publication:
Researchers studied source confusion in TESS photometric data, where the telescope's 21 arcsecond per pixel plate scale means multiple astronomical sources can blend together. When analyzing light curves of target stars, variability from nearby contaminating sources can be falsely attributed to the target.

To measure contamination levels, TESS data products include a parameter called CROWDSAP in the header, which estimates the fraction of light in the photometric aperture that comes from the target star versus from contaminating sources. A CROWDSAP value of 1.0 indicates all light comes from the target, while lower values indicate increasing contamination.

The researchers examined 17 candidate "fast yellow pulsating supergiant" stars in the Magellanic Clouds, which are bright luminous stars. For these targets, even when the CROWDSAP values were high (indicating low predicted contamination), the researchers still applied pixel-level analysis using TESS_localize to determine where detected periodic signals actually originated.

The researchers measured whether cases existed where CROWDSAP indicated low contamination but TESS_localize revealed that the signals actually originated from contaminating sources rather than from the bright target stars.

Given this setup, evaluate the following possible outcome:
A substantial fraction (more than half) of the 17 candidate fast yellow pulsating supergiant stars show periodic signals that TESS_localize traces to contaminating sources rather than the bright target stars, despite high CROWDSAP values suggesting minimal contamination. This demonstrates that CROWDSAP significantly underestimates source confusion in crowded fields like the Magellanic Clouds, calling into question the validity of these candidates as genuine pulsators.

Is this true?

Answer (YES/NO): NO